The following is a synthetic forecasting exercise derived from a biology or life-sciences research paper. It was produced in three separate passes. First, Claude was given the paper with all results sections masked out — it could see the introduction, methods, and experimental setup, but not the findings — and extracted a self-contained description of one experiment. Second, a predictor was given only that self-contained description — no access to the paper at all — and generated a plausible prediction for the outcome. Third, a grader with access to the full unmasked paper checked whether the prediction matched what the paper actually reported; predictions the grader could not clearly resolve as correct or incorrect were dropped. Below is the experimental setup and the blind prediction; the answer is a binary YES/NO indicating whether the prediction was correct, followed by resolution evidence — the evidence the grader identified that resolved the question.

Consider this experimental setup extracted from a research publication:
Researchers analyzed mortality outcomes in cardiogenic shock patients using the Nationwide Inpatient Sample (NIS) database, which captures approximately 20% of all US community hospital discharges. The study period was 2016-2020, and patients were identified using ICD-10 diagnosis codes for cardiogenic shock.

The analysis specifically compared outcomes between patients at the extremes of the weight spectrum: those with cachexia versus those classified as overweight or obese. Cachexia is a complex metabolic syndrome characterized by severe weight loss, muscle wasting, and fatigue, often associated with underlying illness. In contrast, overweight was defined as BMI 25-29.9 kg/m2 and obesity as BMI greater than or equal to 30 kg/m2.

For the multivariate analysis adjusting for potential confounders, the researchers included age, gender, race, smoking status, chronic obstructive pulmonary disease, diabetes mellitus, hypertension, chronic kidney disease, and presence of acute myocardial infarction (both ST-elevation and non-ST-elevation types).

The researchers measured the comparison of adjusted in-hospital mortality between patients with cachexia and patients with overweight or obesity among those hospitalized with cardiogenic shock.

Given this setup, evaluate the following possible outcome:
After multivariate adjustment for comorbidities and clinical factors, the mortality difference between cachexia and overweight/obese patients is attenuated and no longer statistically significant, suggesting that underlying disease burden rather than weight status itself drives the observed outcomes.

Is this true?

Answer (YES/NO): NO